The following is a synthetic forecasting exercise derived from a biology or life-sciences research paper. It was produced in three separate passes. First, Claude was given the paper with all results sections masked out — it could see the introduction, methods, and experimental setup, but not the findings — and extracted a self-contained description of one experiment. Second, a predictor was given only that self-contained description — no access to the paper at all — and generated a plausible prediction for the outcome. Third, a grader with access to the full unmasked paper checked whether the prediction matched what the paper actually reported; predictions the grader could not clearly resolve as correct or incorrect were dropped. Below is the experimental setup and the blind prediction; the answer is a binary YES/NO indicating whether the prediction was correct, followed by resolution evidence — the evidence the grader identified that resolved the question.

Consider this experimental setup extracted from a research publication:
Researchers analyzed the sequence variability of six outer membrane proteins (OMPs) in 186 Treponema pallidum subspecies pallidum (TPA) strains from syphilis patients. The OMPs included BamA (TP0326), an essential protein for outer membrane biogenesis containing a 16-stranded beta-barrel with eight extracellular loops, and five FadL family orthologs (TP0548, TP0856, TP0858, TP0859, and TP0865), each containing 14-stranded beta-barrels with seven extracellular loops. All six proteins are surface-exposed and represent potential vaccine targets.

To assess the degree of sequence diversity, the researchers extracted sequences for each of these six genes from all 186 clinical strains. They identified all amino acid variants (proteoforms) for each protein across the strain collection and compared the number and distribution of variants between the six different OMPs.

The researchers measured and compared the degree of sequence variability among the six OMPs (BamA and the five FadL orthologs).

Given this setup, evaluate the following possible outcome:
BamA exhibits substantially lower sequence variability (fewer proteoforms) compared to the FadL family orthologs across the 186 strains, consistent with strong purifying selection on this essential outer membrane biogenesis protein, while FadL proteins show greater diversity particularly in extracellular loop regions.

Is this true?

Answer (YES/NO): NO